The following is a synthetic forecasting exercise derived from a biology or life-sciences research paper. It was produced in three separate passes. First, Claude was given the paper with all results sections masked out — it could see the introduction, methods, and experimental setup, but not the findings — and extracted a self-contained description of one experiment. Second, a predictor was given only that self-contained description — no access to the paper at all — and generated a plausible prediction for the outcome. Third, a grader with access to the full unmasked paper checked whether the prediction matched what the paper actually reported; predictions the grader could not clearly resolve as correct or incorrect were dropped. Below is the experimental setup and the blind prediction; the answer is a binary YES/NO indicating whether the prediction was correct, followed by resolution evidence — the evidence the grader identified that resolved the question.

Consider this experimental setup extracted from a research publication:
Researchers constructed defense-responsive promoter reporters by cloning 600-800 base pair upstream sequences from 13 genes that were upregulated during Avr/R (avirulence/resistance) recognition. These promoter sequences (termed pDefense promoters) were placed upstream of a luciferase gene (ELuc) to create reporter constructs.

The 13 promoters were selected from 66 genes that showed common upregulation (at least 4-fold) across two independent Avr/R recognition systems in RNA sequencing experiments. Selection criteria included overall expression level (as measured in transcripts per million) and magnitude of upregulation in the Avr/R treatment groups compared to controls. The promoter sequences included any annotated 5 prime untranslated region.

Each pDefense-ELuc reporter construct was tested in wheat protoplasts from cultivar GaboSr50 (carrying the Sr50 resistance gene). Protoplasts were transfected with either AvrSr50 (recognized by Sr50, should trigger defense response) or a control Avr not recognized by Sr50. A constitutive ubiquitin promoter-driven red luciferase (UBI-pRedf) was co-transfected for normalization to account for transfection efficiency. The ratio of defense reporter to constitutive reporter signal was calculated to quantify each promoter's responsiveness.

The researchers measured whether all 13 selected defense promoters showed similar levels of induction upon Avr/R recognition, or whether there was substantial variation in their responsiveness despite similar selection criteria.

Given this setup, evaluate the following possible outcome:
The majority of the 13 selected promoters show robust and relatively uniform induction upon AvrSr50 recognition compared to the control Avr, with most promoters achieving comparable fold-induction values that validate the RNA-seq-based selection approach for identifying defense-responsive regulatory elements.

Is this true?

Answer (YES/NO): NO